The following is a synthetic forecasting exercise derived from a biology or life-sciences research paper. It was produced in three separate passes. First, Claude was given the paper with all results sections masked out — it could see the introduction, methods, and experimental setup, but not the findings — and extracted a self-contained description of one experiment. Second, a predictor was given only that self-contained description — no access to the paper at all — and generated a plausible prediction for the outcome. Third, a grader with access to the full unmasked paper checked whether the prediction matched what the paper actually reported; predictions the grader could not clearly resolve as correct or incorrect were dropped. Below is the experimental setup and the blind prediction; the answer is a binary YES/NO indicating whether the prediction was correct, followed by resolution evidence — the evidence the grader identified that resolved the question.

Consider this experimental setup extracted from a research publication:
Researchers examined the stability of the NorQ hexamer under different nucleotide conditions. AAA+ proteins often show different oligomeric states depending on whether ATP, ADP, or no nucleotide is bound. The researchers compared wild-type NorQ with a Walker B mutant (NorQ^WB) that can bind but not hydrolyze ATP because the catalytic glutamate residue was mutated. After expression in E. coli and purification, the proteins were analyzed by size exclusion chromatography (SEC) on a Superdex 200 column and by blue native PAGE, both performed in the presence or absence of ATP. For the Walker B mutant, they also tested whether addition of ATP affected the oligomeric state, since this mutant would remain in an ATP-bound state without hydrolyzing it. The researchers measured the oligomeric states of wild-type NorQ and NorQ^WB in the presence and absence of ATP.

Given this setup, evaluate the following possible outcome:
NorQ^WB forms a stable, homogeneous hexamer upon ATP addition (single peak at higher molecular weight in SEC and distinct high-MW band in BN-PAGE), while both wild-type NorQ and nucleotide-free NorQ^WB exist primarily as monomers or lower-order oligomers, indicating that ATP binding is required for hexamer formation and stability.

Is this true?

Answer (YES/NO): NO